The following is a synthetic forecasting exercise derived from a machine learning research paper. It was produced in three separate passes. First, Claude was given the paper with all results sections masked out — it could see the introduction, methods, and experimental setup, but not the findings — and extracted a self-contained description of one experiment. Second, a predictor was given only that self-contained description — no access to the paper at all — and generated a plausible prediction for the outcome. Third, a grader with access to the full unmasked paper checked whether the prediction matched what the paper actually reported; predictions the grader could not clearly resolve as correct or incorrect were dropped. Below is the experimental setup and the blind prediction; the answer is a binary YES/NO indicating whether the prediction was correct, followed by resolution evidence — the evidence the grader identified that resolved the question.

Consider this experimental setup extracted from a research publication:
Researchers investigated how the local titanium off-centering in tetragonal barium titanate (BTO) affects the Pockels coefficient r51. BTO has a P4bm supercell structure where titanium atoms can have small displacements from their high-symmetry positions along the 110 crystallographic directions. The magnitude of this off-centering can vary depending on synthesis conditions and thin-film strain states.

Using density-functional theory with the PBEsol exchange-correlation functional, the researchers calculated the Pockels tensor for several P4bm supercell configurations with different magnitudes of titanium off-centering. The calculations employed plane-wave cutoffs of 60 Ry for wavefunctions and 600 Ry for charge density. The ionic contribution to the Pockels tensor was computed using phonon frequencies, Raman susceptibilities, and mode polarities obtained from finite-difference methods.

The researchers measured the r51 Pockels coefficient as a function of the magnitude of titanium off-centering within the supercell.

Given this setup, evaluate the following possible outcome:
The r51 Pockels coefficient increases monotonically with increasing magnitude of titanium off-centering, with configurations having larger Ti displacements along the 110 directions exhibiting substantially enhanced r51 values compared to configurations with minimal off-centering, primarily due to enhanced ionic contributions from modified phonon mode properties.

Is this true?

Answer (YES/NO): NO